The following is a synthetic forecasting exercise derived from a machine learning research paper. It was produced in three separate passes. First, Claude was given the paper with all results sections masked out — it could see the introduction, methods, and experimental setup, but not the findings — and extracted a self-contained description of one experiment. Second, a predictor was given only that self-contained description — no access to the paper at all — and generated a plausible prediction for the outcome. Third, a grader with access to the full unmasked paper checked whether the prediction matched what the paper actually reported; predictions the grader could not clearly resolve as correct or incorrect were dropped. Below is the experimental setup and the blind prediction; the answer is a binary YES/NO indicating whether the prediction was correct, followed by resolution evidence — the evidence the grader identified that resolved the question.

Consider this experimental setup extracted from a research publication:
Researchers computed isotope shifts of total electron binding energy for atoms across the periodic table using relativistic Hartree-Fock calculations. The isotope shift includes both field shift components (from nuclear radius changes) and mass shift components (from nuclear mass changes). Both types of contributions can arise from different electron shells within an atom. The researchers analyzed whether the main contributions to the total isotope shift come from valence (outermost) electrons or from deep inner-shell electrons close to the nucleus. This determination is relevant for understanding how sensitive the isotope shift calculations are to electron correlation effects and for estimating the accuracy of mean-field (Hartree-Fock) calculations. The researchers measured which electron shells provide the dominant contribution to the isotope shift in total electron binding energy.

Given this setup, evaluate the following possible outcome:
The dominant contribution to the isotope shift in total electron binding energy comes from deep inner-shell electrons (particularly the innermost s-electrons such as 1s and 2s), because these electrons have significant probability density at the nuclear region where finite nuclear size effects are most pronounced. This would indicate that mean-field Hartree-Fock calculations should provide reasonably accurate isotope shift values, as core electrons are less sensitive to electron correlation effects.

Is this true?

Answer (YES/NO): YES